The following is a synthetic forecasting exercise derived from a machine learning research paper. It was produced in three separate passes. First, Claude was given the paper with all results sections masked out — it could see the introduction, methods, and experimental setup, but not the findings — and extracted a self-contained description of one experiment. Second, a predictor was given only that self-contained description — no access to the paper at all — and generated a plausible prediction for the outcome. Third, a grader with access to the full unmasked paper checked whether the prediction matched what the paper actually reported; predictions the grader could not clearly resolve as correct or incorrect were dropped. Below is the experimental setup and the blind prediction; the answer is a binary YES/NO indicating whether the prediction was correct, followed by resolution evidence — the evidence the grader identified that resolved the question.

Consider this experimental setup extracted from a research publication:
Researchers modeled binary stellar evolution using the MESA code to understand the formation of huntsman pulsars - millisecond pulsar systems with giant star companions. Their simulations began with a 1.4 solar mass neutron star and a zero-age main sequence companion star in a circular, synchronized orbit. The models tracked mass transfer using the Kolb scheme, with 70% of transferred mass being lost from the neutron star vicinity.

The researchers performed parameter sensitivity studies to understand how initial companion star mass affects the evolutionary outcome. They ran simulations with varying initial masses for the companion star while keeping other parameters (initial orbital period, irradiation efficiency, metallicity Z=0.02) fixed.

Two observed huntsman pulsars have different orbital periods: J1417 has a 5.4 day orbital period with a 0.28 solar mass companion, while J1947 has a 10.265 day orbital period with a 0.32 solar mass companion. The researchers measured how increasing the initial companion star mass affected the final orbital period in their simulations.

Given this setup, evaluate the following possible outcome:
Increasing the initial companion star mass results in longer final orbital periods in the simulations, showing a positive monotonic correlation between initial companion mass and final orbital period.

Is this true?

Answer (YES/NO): NO